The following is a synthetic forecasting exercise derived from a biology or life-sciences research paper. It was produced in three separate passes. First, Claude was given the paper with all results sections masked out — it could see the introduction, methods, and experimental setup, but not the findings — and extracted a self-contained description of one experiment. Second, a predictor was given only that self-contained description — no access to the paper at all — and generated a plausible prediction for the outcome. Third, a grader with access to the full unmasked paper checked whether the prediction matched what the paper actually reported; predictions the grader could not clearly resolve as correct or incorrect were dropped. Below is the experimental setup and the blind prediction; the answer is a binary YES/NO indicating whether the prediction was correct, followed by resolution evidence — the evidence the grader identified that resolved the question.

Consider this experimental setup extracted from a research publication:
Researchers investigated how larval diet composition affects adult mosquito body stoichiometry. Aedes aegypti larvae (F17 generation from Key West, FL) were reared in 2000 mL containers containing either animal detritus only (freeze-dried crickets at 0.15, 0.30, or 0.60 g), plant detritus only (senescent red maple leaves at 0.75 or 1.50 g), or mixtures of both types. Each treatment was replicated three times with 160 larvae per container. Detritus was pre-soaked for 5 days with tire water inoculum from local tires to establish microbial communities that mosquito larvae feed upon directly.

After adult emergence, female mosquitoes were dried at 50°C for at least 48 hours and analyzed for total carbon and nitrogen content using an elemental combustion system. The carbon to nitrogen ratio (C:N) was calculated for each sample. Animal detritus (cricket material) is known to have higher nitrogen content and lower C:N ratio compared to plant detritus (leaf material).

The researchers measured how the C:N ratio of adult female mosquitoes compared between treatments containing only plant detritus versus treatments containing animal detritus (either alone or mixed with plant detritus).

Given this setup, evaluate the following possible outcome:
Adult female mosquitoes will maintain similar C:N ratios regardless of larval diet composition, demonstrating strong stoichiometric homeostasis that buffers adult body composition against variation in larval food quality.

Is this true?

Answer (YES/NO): NO